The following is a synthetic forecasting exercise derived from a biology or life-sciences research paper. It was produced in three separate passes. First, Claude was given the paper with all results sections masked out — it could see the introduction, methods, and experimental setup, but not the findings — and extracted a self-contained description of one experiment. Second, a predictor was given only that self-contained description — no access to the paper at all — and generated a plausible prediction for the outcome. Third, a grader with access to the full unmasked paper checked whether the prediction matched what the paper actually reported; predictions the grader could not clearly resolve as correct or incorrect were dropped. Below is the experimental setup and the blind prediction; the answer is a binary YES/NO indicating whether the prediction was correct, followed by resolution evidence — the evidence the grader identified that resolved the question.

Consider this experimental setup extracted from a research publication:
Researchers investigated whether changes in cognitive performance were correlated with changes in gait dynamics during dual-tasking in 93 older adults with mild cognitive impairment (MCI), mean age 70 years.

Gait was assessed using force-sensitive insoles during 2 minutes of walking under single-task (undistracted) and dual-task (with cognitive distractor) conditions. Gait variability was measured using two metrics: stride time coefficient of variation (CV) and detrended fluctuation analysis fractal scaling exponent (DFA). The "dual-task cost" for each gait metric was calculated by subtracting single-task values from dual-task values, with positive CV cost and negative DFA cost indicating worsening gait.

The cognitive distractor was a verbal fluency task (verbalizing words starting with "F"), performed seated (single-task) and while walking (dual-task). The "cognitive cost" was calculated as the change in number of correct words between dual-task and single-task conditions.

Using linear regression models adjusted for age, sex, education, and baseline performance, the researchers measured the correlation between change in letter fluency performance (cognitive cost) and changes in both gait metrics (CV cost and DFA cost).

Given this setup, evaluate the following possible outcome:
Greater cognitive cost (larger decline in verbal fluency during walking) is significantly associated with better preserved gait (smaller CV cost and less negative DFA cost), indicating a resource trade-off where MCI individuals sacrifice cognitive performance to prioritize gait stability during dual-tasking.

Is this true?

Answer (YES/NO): NO